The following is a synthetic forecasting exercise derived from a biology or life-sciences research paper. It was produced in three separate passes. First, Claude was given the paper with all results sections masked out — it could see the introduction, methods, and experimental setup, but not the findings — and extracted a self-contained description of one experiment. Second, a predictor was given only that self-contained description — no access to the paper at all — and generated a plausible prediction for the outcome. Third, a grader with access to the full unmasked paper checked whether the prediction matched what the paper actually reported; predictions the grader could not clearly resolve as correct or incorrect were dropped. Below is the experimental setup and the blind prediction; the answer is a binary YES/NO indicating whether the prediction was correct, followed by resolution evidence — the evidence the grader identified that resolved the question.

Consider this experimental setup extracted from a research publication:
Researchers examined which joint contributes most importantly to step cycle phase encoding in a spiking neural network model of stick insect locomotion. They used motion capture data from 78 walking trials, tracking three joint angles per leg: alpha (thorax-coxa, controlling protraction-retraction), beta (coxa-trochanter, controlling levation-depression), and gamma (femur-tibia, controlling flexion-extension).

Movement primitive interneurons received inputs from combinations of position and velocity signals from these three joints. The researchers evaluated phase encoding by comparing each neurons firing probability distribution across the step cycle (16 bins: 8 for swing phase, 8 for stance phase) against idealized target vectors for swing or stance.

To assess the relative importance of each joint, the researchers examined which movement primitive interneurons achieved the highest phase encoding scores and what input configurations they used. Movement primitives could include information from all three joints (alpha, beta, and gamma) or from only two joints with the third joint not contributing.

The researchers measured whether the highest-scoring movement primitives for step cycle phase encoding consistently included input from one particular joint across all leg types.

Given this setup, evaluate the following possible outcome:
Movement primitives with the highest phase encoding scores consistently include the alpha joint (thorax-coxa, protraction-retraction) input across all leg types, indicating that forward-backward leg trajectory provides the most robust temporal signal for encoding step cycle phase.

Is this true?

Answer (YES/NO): YES